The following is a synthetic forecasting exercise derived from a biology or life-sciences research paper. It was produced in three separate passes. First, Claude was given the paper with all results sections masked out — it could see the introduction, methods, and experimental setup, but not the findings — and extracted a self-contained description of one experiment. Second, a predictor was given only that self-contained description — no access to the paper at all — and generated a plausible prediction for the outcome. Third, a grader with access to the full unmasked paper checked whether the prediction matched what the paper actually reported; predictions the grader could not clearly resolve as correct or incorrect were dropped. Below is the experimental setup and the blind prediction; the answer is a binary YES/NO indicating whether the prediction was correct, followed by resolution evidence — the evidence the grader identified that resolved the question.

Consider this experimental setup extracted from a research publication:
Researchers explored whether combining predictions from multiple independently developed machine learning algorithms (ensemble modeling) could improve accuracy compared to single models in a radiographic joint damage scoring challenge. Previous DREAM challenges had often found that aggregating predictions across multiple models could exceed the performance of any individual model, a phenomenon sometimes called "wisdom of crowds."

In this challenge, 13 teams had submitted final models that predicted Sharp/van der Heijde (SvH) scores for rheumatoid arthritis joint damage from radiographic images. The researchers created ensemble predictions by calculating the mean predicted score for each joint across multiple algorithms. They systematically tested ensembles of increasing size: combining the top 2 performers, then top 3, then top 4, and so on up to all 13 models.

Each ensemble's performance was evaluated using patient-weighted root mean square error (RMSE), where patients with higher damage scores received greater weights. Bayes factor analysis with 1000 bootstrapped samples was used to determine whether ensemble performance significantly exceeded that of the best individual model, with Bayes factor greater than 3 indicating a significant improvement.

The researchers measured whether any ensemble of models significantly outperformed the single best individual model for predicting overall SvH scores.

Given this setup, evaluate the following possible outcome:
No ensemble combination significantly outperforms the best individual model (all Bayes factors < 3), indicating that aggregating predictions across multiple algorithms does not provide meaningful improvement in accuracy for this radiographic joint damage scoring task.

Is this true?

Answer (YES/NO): NO